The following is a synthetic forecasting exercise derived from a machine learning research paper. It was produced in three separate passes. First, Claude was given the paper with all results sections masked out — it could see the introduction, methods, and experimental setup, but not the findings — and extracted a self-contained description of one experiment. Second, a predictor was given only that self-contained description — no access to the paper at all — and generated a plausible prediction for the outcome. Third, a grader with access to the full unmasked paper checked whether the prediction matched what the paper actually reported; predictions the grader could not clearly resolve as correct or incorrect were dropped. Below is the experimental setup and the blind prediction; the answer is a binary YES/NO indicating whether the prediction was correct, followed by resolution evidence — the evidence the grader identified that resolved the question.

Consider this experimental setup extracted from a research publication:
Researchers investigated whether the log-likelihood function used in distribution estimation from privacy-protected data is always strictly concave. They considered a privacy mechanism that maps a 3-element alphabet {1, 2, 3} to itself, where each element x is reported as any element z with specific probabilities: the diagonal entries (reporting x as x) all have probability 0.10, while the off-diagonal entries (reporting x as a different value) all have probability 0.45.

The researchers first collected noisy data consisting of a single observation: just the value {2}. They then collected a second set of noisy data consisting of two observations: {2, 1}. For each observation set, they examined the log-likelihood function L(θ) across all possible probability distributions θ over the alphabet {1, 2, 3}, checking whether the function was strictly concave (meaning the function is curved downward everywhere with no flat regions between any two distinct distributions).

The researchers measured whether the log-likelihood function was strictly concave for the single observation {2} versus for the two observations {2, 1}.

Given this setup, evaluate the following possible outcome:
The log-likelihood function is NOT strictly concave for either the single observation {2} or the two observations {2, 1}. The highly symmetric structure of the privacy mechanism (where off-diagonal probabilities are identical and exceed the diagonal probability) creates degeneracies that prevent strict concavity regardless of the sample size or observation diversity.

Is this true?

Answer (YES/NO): NO